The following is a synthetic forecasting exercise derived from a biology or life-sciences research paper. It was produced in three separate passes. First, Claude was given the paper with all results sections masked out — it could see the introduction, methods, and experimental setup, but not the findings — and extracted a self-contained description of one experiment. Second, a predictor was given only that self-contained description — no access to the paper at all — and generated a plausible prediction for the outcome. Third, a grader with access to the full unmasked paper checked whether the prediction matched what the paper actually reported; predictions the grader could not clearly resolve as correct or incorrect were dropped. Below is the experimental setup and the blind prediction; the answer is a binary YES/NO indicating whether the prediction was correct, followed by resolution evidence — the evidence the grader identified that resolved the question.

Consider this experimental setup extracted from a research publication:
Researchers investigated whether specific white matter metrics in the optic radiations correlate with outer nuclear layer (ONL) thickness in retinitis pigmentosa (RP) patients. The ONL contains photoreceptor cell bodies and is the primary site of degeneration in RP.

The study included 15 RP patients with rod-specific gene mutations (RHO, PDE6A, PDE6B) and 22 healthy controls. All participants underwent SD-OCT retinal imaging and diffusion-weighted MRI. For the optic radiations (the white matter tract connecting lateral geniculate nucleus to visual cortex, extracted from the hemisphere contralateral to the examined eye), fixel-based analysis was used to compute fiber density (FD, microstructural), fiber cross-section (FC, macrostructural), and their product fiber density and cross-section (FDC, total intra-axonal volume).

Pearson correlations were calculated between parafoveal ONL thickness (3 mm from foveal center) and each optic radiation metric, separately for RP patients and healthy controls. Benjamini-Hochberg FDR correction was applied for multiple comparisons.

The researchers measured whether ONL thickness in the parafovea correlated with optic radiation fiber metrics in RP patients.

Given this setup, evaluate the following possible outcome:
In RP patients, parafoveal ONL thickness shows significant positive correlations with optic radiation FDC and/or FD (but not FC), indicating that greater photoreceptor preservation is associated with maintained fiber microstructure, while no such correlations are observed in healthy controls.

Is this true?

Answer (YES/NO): NO